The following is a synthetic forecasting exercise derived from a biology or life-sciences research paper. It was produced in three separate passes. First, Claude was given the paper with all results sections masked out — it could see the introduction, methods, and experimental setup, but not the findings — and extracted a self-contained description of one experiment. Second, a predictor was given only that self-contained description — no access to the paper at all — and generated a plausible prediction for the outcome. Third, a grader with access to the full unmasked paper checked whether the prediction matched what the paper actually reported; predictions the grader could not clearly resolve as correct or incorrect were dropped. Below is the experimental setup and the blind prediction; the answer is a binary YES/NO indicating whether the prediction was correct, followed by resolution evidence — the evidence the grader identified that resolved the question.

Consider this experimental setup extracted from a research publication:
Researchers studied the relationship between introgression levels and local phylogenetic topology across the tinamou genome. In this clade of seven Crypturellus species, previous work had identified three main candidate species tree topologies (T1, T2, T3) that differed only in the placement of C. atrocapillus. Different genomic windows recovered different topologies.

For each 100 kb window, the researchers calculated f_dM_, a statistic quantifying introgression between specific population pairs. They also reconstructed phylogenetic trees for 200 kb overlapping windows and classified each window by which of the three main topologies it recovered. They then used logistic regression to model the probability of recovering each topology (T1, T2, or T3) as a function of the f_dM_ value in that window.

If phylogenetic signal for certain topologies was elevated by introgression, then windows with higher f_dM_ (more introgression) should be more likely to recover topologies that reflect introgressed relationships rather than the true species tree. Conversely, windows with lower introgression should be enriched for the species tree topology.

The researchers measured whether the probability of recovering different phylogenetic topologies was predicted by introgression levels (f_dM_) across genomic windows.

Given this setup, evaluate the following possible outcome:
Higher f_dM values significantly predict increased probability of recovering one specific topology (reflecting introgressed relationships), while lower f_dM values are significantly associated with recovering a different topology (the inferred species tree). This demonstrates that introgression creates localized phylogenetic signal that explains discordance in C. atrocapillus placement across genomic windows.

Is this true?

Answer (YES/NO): YES